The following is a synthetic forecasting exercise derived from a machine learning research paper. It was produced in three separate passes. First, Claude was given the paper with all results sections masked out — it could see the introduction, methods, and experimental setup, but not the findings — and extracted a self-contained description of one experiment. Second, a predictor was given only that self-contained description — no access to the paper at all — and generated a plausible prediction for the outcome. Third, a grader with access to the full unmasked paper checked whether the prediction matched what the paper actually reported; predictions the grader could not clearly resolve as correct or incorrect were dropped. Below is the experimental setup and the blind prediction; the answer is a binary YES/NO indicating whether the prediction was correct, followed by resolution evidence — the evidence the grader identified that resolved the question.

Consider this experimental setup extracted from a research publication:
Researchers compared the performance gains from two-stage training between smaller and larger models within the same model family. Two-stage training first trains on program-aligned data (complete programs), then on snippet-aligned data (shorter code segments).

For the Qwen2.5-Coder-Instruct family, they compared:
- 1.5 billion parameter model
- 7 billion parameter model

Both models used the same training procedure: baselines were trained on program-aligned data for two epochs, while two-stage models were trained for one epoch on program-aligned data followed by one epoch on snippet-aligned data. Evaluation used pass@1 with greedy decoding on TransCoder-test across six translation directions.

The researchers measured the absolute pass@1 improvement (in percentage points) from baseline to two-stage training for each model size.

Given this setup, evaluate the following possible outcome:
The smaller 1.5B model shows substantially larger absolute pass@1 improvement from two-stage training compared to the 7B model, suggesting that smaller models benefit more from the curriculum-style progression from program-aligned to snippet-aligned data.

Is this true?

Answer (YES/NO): NO